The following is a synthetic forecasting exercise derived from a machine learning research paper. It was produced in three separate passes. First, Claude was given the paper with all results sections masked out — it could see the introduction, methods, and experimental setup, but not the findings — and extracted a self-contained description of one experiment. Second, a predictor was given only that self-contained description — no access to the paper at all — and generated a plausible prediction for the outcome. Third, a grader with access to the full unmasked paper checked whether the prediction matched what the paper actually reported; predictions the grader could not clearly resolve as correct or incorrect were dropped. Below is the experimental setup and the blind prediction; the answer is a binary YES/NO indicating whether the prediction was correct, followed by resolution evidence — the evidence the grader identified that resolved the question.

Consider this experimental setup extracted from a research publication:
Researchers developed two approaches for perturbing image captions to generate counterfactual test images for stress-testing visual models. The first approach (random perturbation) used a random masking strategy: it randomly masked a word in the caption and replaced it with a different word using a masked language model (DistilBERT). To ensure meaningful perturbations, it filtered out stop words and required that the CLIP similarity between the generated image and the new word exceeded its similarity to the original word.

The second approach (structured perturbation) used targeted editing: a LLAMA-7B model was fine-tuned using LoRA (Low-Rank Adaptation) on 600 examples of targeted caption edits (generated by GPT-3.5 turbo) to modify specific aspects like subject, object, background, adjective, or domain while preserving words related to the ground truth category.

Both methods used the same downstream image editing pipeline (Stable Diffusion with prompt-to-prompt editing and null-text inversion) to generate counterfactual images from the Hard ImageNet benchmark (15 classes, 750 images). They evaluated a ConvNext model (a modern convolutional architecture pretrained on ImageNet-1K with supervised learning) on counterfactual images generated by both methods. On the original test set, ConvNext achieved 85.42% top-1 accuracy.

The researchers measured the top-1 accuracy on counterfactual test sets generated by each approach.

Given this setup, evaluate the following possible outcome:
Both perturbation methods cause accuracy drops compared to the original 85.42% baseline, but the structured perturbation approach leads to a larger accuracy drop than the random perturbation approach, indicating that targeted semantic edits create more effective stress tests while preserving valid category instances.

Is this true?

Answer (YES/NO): NO